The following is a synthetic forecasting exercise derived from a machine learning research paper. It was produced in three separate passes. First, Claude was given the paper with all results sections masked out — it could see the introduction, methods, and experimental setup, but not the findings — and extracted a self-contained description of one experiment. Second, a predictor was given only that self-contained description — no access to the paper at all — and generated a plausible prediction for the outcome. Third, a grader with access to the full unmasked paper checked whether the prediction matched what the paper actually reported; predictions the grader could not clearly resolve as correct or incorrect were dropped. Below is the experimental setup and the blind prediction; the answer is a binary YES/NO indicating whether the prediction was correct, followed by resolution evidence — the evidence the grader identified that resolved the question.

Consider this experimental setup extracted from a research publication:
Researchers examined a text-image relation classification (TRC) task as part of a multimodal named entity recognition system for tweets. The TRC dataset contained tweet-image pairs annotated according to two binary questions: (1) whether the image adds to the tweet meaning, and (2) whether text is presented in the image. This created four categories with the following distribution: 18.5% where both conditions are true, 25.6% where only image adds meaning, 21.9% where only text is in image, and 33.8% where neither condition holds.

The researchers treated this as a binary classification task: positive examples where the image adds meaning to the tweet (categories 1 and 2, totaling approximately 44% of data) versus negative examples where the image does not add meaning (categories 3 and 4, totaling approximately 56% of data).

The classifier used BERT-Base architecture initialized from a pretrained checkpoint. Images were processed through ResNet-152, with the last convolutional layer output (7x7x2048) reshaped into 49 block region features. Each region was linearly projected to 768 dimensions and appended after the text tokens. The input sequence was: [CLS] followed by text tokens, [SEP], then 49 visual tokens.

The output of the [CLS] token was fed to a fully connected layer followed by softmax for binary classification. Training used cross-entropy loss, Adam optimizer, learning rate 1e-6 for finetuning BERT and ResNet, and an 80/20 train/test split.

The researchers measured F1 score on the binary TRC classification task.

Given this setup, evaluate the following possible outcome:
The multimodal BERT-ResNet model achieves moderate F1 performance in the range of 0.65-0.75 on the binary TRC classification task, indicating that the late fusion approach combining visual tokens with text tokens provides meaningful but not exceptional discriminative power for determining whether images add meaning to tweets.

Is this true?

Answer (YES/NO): NO